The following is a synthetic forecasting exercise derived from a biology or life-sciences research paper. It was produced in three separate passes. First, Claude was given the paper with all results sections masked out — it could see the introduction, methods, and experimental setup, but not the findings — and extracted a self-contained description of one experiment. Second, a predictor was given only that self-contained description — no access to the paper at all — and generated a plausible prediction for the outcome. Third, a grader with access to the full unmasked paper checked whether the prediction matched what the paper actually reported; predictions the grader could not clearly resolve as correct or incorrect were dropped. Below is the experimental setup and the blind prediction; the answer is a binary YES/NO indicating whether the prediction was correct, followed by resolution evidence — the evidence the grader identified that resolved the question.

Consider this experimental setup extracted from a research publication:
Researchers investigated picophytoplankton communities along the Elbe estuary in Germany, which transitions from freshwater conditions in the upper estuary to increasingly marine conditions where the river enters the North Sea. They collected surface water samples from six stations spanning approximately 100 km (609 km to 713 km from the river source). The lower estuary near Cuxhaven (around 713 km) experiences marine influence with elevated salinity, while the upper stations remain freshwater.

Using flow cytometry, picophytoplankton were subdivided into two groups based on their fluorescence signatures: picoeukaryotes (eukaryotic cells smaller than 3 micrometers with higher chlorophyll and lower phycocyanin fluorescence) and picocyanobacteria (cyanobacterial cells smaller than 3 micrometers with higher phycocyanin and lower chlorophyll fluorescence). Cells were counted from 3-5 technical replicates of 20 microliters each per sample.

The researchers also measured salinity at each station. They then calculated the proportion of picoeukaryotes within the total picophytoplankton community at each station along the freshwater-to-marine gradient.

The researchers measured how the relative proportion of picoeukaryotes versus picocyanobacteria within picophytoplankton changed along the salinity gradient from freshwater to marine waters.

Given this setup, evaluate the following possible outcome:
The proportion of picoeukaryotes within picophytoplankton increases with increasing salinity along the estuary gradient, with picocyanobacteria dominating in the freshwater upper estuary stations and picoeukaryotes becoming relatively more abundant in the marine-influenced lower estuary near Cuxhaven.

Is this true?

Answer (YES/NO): NO